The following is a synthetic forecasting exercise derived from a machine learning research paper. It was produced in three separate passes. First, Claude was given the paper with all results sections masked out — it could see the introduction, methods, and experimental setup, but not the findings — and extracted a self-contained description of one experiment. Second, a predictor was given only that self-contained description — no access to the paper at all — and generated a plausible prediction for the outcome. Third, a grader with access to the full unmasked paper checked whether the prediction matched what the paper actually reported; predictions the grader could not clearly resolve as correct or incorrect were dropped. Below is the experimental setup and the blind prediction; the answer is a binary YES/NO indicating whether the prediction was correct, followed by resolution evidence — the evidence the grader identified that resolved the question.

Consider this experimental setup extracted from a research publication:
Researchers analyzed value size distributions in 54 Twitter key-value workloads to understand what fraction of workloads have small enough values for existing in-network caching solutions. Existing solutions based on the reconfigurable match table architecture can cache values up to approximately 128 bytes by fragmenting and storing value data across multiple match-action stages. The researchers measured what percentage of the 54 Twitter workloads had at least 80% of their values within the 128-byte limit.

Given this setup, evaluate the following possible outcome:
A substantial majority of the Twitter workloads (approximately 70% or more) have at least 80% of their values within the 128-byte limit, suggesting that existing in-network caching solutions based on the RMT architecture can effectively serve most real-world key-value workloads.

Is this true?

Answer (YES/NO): NO